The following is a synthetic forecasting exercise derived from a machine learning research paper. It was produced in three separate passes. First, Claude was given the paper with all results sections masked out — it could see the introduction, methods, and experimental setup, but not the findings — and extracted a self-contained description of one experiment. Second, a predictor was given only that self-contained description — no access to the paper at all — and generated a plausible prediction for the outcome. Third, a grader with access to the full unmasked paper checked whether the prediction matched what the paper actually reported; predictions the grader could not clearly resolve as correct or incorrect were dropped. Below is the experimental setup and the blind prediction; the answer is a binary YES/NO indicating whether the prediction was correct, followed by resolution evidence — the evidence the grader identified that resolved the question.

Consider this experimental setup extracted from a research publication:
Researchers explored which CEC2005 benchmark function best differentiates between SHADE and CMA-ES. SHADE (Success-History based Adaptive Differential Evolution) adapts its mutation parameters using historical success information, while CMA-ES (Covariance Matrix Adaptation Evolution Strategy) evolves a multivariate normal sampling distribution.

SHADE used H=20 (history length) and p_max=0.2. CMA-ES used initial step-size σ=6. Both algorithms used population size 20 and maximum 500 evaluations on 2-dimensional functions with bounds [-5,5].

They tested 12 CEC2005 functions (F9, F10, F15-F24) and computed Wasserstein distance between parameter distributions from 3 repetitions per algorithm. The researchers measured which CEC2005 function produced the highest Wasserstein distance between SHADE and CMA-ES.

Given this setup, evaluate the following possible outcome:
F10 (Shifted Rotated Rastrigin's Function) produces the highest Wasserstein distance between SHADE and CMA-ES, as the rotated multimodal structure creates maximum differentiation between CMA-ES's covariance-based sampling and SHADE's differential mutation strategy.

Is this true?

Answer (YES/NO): NO